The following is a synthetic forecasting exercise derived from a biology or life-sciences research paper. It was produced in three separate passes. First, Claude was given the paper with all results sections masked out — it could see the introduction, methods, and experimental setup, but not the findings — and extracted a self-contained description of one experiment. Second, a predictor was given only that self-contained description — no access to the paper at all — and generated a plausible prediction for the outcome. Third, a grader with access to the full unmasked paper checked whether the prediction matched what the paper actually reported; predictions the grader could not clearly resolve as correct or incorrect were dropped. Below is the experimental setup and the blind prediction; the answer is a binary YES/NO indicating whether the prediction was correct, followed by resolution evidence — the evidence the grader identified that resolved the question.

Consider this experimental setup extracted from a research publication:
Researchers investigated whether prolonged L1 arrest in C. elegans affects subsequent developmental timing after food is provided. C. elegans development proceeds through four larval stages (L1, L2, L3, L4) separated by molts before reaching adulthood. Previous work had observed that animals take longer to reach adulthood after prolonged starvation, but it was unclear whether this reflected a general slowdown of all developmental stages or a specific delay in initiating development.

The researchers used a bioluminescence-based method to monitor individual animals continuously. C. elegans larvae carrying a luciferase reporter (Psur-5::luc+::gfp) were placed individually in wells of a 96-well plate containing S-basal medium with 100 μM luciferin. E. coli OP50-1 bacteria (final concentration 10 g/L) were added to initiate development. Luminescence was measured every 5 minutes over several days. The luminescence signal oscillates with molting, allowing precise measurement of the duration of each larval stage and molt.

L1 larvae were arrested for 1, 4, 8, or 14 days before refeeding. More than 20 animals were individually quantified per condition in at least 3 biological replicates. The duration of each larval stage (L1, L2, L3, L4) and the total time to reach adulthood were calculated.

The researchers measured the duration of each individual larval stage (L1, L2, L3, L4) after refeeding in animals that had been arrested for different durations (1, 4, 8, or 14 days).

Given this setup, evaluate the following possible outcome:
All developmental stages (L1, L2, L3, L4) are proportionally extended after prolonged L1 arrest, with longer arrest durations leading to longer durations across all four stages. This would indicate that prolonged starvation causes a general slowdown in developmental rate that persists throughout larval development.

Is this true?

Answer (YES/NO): NO